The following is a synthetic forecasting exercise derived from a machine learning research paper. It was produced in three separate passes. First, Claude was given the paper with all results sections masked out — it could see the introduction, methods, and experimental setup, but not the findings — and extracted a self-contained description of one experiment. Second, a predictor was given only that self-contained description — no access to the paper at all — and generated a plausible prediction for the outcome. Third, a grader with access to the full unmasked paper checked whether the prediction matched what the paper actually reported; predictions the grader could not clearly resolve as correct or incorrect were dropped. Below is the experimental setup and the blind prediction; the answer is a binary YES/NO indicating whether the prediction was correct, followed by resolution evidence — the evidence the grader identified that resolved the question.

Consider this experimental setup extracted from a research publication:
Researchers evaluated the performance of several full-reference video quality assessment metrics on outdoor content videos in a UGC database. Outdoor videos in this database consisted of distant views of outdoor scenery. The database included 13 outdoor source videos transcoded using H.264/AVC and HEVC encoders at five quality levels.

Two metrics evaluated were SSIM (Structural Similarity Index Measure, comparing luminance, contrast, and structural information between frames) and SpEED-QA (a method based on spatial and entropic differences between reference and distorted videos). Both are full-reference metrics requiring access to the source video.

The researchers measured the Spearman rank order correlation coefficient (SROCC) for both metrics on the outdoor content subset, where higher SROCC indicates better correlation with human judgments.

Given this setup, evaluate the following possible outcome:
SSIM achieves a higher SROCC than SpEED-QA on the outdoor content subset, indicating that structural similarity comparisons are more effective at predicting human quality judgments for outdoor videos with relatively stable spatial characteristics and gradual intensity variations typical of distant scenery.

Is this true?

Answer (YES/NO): YES